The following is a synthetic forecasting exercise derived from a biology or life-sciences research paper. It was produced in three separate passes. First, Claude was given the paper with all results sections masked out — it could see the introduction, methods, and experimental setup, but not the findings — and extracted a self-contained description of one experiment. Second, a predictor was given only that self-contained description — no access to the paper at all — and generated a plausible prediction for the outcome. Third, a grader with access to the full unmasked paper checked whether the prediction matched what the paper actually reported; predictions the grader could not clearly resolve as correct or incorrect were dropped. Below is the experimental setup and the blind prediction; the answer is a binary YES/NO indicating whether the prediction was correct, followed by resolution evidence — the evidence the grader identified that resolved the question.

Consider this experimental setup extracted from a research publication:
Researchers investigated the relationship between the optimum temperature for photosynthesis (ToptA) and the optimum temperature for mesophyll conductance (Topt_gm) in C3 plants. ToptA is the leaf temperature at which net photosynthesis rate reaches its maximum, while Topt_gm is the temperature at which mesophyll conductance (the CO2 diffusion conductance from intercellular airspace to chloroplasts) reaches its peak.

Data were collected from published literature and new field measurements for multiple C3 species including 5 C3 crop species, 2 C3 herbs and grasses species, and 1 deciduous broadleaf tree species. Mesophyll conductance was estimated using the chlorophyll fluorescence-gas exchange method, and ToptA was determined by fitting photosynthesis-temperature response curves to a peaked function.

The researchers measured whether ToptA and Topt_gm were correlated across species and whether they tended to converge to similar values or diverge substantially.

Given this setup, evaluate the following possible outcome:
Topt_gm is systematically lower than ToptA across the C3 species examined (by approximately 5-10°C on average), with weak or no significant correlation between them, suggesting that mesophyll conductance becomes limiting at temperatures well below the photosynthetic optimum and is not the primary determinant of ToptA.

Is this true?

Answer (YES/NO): NO